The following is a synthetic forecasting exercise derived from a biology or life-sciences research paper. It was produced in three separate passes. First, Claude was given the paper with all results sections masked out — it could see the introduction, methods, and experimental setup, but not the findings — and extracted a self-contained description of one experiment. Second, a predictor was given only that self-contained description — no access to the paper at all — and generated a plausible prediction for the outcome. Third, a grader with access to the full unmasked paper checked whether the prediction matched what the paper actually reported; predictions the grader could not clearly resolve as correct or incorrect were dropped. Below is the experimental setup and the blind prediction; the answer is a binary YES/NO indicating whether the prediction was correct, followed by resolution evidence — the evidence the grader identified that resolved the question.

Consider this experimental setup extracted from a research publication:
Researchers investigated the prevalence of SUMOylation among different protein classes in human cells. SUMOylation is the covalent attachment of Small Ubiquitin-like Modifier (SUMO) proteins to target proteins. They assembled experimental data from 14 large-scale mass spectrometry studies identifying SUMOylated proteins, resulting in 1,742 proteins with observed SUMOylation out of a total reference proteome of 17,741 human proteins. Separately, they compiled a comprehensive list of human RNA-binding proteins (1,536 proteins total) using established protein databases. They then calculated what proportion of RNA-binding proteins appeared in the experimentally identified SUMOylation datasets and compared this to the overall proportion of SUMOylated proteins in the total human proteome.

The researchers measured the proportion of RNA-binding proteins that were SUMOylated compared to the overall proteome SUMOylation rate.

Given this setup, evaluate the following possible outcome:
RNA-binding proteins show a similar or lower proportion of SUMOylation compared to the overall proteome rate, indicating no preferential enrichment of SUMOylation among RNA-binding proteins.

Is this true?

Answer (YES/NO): NO